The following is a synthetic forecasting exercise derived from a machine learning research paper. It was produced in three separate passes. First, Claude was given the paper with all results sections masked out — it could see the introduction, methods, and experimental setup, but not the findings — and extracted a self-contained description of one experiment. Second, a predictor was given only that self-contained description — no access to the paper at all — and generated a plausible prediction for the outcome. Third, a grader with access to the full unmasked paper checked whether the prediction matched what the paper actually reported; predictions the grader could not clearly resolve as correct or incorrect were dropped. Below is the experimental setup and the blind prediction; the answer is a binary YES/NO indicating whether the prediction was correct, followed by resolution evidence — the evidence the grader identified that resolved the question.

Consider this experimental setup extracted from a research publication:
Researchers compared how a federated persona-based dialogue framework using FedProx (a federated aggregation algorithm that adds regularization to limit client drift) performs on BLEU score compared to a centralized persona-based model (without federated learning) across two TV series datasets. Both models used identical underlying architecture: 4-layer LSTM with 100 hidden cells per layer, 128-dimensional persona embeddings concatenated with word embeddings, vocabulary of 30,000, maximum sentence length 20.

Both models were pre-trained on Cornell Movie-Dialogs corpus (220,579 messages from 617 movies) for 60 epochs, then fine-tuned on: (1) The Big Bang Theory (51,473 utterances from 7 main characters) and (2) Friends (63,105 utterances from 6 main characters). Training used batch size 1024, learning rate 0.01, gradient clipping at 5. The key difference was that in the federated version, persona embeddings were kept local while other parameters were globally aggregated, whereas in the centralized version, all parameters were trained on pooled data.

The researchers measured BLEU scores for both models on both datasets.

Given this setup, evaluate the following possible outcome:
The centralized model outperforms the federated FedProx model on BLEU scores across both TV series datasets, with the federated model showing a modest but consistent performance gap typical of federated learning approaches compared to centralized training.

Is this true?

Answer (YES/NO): YES